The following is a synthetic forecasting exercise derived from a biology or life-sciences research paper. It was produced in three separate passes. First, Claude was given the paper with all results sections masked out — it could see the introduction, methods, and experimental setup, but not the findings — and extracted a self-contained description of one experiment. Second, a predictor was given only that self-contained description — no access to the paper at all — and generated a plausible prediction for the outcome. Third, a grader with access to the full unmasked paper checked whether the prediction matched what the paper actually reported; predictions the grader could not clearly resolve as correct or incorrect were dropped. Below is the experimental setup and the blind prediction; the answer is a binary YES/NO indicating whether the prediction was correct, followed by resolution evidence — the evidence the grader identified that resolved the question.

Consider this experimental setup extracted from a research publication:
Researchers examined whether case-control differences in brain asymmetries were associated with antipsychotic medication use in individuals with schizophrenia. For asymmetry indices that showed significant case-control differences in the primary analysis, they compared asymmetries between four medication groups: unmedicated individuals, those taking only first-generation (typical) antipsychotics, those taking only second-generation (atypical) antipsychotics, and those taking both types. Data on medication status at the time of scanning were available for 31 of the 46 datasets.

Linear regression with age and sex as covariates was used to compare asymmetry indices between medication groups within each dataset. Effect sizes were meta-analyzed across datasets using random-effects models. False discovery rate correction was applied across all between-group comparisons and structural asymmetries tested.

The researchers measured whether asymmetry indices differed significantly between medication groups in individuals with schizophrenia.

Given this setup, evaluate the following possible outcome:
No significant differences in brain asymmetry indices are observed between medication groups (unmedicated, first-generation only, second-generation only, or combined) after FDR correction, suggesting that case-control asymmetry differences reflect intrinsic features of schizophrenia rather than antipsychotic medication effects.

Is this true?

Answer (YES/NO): YES